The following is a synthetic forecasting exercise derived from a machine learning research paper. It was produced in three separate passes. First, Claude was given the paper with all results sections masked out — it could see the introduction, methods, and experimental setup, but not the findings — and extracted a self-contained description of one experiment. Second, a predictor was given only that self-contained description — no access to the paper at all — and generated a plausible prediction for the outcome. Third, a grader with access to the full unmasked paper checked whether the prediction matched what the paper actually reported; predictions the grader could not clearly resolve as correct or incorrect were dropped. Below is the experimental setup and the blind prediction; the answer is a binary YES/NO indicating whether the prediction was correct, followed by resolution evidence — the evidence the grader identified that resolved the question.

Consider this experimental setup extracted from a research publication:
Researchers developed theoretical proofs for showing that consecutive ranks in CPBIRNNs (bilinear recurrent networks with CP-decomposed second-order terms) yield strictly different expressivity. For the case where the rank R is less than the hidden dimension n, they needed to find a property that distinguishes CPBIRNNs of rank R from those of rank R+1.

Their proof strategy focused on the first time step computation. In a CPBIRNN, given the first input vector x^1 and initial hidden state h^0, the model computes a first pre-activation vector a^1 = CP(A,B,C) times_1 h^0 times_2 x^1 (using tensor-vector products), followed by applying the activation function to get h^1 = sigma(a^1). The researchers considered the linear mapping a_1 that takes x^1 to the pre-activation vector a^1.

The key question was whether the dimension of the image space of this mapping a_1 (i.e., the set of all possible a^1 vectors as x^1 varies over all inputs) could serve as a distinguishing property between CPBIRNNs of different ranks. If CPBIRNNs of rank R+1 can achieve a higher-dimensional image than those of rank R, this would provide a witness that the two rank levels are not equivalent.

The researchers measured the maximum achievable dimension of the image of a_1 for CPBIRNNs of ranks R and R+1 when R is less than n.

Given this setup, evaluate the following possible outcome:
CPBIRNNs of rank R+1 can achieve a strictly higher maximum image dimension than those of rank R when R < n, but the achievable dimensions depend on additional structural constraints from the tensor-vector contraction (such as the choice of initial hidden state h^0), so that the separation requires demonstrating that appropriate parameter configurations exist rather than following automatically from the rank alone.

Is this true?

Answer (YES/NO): YES